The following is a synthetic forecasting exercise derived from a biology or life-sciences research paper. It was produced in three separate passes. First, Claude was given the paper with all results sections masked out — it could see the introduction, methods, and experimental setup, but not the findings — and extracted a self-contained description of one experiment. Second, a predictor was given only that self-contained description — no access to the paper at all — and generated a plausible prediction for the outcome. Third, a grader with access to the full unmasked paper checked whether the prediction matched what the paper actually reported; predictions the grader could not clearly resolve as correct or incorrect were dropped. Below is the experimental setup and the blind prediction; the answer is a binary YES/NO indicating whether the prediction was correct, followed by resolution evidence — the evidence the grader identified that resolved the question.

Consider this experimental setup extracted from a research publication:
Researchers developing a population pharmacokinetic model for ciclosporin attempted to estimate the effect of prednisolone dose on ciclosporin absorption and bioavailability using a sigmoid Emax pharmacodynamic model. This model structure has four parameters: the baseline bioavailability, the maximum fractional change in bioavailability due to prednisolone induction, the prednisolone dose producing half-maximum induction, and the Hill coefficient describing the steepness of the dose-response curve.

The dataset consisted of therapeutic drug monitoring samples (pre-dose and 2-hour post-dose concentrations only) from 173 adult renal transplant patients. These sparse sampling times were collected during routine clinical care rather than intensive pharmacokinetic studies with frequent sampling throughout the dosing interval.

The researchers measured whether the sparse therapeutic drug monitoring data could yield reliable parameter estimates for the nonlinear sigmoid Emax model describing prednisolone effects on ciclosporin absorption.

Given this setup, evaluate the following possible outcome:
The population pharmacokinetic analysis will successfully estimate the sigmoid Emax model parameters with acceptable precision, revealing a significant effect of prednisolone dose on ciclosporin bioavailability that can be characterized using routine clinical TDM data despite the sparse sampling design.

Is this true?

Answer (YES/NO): NO